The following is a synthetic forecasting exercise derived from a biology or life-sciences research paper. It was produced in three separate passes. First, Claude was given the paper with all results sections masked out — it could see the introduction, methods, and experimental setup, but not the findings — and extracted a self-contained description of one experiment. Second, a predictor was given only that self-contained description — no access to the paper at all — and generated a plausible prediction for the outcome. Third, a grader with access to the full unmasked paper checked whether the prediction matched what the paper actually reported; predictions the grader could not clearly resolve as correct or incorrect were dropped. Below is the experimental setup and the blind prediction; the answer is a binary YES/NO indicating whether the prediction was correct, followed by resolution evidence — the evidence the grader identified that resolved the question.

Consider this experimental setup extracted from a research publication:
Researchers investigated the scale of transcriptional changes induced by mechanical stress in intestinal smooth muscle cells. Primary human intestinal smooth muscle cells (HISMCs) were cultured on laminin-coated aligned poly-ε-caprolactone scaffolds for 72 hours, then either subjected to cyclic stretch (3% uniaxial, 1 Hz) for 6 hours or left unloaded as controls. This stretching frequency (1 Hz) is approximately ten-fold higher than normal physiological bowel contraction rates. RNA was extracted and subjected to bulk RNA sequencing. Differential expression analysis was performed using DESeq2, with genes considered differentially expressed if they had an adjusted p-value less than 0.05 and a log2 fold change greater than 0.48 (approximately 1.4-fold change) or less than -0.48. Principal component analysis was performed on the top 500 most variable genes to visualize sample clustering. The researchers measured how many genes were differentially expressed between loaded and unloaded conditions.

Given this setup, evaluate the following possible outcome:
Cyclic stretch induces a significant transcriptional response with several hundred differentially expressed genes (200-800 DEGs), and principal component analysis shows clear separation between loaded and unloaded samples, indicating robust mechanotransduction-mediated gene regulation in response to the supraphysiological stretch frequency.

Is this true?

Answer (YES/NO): NO